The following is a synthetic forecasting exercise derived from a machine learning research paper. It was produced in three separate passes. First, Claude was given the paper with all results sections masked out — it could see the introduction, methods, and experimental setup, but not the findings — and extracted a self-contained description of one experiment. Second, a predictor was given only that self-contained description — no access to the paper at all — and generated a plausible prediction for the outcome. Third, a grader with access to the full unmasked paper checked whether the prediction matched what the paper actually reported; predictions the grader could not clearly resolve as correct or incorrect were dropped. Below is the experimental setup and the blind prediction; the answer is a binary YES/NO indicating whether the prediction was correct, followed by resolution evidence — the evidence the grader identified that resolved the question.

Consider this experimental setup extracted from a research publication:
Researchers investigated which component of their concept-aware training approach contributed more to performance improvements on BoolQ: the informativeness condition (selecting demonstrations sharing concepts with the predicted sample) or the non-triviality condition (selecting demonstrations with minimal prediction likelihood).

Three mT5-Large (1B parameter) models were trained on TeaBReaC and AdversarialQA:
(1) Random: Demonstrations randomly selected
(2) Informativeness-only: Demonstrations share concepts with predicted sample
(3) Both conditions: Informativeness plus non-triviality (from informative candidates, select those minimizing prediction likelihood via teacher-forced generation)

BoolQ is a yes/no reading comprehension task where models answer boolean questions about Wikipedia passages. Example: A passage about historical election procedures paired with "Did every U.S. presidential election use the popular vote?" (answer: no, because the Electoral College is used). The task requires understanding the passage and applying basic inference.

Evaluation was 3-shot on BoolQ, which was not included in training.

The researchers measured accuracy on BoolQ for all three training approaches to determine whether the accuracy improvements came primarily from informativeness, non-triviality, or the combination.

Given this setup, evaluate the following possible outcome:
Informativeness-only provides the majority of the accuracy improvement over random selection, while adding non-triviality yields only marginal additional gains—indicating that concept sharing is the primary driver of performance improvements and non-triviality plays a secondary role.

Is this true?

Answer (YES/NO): NO